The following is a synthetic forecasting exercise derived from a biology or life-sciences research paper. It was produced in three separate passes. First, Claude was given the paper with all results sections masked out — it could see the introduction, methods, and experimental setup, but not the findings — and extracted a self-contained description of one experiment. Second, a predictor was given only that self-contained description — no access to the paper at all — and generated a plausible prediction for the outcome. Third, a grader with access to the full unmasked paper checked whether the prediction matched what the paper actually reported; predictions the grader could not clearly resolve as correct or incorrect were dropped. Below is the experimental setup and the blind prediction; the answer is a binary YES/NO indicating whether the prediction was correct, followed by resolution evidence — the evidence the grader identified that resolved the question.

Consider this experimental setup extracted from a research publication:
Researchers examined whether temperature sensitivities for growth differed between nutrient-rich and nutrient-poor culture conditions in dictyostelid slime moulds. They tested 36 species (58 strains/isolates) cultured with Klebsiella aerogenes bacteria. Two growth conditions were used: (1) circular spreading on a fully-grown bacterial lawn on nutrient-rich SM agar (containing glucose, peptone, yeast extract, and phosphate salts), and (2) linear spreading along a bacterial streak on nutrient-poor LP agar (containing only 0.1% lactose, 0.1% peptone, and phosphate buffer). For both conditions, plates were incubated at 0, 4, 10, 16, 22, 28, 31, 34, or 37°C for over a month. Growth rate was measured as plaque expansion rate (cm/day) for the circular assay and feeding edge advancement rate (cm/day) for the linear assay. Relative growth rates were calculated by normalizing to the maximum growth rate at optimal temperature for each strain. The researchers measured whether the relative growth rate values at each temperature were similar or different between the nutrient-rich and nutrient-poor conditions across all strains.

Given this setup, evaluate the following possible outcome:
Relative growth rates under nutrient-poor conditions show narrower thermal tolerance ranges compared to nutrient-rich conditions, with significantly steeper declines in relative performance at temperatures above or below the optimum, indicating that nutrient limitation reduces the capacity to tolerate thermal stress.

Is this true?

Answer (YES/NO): NO